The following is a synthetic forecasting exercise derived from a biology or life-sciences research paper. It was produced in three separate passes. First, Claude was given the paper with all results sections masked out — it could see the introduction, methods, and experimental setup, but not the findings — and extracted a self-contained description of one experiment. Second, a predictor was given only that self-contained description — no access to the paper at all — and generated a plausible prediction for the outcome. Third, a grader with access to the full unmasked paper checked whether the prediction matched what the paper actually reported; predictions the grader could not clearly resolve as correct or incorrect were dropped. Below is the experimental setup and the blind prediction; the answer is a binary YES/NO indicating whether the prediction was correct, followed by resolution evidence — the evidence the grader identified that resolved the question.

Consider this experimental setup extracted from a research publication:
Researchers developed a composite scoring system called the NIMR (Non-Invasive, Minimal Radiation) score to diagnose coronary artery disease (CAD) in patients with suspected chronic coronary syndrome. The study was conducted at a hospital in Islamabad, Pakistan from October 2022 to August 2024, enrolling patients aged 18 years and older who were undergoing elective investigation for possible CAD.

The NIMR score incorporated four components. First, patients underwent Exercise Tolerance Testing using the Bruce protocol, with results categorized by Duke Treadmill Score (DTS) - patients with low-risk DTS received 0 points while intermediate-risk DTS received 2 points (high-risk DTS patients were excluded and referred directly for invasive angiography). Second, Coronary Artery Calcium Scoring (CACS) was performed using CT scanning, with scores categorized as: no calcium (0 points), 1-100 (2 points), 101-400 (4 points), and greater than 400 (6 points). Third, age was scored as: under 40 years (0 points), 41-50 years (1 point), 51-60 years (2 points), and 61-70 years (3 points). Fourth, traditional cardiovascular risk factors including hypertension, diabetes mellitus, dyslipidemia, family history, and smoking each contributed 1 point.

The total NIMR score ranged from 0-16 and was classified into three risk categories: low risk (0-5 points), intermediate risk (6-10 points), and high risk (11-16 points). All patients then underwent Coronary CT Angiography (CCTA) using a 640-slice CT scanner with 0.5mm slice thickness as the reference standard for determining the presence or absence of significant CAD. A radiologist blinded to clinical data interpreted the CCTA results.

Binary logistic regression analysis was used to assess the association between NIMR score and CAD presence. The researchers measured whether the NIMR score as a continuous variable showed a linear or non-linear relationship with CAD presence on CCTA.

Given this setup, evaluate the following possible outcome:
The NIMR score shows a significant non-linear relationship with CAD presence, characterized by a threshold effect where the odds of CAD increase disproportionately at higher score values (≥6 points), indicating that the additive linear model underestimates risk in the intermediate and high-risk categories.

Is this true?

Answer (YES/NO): NO